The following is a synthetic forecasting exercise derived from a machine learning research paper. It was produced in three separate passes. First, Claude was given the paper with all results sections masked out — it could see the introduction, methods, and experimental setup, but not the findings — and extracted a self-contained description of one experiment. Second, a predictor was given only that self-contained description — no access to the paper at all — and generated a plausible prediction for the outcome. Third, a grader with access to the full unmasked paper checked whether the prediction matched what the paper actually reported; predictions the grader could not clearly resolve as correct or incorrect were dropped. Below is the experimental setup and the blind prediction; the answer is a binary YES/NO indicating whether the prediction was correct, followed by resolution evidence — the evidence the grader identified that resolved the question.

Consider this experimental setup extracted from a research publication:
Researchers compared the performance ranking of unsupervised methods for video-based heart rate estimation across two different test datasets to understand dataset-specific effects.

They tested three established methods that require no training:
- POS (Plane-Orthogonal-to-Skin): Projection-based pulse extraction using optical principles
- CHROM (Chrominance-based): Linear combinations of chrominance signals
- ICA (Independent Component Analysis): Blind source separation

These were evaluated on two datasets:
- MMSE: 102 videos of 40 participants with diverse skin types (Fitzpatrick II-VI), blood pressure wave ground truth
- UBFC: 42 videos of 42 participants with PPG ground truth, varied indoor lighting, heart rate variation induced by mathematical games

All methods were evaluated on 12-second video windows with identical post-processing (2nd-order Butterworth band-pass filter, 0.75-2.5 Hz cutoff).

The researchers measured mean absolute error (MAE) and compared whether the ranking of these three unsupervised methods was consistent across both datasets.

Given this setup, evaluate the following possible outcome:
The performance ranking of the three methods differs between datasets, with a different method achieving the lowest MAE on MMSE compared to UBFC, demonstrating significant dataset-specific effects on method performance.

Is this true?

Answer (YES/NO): YES